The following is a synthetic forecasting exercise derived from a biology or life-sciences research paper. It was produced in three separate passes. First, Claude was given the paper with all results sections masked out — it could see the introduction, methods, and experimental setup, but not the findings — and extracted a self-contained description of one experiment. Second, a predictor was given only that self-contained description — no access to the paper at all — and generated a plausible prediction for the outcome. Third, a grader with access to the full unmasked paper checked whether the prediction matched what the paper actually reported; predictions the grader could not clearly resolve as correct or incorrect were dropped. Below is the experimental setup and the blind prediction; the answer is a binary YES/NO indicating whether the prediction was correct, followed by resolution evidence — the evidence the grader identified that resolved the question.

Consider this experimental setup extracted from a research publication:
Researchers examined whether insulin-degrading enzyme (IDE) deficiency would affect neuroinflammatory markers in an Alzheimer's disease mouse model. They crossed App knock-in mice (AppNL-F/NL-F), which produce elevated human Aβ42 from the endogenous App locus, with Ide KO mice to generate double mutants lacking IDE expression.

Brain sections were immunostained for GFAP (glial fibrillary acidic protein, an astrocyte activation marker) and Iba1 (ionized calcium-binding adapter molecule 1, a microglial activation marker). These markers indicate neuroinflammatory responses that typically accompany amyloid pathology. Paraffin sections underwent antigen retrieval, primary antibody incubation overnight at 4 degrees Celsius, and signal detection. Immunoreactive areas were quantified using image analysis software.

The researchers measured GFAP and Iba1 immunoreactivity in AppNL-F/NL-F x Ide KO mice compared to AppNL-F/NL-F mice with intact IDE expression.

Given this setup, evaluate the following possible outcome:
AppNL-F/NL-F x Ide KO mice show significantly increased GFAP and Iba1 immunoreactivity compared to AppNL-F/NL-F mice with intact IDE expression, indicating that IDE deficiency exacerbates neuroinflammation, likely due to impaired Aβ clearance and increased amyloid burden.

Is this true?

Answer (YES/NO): NO